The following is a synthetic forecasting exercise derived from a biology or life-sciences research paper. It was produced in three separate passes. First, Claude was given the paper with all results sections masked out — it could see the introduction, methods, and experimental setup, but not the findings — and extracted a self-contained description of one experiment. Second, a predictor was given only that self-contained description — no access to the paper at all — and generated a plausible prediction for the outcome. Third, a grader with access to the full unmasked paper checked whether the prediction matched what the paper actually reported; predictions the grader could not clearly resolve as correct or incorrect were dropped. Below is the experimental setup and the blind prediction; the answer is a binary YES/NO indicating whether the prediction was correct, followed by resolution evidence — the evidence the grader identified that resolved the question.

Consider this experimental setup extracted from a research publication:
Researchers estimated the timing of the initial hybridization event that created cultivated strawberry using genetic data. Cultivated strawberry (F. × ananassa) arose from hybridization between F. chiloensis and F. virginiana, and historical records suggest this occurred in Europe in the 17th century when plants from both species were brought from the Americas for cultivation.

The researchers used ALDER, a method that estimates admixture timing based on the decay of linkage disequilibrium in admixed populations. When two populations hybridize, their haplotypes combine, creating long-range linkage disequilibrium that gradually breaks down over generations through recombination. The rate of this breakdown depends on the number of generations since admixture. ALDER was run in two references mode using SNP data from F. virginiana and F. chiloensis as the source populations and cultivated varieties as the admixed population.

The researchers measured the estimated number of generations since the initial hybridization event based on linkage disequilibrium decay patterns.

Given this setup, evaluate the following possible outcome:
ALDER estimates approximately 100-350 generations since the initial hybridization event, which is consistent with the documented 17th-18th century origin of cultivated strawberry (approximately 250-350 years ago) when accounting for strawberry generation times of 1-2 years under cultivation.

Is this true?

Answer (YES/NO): NO